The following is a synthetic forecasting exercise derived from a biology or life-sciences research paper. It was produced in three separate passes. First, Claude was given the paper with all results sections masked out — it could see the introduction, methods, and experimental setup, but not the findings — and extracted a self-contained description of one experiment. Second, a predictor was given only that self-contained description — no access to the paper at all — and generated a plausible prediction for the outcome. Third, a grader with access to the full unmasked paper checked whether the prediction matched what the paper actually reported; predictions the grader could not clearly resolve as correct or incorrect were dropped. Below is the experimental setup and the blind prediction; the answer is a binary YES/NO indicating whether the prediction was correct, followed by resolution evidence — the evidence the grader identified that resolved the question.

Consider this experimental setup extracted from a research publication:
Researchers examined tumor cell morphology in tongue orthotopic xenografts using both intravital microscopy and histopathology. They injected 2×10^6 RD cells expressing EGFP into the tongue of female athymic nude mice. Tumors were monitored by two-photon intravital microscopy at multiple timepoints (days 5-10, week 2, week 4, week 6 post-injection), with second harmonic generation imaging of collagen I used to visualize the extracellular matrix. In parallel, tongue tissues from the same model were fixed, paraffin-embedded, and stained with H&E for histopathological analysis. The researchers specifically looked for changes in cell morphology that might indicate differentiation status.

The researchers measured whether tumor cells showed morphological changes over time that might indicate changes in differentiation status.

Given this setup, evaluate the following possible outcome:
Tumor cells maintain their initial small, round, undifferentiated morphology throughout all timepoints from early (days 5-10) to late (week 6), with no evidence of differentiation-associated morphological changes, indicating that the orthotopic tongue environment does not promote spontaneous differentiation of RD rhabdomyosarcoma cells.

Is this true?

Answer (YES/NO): NO